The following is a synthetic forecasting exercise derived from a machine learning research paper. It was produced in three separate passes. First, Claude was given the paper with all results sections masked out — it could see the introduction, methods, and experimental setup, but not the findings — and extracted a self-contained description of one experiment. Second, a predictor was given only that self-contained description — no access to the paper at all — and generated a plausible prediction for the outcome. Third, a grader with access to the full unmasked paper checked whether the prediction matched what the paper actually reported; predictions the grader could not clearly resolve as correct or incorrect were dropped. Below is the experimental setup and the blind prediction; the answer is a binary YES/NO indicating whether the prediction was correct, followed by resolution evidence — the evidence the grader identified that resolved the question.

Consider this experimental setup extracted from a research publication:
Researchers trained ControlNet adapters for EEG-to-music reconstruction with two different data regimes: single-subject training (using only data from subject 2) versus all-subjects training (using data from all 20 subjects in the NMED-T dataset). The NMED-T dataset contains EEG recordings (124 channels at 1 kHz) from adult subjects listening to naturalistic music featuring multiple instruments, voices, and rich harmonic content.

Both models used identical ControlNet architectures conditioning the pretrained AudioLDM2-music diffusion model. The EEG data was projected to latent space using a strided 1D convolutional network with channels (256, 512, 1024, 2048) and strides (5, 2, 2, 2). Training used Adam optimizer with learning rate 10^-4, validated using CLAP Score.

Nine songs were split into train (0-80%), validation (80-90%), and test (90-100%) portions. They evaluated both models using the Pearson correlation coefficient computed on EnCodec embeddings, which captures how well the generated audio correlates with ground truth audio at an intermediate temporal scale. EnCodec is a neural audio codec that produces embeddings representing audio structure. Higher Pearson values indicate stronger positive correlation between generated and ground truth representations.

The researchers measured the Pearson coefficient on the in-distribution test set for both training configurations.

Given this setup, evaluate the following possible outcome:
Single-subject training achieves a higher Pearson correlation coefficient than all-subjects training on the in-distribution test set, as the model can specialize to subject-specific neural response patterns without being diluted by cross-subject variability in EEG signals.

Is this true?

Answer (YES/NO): YES